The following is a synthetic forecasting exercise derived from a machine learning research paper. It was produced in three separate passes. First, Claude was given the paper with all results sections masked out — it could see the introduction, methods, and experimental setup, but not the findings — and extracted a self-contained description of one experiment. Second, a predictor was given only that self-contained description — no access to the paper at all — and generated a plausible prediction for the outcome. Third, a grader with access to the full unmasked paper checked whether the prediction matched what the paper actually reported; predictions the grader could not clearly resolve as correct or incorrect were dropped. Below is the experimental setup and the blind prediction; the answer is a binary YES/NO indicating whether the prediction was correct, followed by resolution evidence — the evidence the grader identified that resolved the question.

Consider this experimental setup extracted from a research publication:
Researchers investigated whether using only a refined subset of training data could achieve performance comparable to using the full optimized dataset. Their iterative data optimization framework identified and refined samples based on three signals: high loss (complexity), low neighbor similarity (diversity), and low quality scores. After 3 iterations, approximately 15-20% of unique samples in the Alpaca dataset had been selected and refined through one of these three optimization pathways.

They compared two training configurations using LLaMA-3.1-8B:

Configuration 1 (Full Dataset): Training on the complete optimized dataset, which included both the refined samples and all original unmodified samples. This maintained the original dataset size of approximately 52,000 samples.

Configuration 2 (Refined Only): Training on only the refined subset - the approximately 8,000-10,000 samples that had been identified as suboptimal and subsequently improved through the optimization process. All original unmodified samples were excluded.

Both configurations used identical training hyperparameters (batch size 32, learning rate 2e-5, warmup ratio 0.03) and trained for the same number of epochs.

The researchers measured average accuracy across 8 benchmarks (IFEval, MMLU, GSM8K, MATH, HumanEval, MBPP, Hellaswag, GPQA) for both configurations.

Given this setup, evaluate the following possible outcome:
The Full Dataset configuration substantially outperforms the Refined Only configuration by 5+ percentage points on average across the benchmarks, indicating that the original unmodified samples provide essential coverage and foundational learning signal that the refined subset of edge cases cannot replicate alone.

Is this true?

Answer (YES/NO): NO